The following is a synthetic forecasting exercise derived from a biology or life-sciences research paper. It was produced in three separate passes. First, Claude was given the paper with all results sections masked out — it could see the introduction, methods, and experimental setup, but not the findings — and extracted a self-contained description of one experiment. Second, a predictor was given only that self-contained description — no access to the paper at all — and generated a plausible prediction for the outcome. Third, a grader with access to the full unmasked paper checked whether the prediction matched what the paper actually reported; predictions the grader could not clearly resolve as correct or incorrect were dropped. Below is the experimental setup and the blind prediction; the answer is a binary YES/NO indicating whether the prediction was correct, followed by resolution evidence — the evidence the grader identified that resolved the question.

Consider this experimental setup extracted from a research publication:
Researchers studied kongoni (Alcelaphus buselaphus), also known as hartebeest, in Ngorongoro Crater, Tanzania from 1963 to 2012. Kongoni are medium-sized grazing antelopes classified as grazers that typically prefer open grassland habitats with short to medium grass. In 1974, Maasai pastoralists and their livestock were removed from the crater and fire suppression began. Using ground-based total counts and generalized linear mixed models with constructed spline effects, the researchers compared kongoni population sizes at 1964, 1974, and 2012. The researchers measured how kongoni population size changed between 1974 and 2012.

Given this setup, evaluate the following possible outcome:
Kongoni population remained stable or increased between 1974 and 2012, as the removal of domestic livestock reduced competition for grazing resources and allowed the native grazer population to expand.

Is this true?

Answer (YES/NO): NO